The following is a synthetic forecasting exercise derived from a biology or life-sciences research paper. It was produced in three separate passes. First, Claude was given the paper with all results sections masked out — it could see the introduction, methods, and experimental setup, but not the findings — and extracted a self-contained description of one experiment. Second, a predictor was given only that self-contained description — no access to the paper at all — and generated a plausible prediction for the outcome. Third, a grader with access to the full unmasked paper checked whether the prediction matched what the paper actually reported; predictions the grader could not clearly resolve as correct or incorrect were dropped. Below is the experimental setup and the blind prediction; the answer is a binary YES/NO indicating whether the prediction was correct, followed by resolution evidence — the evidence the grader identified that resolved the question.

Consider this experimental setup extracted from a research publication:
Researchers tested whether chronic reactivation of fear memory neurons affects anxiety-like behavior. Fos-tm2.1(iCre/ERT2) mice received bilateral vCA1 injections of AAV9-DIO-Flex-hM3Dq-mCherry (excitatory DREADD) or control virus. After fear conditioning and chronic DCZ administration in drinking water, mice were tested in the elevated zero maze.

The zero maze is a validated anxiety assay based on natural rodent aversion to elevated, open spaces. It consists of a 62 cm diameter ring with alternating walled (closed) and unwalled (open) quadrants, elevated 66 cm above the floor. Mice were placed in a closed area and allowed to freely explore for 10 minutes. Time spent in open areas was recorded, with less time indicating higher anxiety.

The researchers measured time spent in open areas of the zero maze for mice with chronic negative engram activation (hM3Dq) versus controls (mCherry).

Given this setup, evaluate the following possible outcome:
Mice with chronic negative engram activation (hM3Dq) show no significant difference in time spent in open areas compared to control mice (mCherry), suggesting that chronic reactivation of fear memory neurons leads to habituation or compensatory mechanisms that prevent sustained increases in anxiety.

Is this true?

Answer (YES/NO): NO